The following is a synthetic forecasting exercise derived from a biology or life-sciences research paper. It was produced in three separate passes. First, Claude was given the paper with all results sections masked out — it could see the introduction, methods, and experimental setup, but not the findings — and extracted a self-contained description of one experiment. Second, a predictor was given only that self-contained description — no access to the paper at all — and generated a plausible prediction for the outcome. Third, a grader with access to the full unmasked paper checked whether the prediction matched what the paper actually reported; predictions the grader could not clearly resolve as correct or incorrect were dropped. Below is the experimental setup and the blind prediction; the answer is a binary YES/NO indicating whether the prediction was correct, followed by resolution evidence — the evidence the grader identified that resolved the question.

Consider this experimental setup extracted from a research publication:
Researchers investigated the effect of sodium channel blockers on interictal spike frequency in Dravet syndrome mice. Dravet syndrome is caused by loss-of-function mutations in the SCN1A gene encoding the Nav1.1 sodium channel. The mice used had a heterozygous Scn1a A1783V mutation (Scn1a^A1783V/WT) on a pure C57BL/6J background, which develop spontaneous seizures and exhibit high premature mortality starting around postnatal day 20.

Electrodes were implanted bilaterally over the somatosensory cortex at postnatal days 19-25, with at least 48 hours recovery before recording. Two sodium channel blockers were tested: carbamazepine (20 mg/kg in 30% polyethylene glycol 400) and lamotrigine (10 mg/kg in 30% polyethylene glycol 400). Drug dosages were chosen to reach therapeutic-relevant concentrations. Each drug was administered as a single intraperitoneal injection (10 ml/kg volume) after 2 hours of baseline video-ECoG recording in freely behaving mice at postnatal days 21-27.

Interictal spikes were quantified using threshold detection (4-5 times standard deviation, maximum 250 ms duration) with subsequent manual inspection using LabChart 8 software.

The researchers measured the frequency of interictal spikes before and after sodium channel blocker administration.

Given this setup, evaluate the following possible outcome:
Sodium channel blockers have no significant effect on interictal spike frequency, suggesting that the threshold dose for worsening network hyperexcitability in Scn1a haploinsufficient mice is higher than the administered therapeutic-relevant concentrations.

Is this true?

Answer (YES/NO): NO